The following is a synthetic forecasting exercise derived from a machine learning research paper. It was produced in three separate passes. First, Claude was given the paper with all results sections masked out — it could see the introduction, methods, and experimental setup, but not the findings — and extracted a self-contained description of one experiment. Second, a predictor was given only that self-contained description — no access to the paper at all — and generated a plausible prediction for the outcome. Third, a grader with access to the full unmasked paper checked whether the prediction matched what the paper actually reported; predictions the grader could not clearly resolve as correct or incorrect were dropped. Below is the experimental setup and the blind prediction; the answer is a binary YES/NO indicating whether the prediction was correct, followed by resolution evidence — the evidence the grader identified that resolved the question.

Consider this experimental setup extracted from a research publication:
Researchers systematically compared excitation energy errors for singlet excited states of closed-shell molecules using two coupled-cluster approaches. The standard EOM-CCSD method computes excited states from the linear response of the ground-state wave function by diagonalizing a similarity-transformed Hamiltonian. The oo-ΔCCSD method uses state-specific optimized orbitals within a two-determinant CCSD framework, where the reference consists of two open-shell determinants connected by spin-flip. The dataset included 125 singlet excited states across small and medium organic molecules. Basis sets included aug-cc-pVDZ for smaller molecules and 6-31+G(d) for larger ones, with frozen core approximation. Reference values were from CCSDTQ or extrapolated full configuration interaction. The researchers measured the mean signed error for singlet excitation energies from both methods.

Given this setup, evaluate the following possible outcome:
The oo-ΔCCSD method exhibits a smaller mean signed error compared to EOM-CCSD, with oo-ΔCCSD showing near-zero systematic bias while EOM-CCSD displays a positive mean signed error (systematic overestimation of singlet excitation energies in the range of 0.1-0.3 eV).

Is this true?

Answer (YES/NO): NO